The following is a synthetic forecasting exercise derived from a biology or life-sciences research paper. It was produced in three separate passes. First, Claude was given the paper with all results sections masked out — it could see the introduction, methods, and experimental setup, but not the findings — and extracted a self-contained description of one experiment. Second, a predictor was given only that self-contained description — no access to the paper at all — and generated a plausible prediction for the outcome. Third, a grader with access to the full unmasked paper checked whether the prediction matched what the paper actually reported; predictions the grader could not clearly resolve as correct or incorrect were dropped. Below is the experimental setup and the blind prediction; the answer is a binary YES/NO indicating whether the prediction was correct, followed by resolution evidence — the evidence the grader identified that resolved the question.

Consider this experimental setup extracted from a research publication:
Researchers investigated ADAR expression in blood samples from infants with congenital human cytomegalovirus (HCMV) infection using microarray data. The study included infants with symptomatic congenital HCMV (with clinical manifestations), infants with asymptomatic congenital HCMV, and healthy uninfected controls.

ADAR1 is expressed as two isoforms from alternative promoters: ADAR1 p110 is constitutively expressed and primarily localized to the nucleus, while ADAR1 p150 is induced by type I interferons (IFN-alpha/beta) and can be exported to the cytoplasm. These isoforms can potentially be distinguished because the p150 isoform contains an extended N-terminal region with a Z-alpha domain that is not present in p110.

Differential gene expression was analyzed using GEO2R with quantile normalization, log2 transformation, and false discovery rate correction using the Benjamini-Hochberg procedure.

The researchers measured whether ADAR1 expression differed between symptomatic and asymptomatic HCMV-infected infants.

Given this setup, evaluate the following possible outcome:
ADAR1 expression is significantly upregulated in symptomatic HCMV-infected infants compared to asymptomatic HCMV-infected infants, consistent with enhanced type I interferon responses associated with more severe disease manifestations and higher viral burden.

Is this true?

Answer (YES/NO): NO